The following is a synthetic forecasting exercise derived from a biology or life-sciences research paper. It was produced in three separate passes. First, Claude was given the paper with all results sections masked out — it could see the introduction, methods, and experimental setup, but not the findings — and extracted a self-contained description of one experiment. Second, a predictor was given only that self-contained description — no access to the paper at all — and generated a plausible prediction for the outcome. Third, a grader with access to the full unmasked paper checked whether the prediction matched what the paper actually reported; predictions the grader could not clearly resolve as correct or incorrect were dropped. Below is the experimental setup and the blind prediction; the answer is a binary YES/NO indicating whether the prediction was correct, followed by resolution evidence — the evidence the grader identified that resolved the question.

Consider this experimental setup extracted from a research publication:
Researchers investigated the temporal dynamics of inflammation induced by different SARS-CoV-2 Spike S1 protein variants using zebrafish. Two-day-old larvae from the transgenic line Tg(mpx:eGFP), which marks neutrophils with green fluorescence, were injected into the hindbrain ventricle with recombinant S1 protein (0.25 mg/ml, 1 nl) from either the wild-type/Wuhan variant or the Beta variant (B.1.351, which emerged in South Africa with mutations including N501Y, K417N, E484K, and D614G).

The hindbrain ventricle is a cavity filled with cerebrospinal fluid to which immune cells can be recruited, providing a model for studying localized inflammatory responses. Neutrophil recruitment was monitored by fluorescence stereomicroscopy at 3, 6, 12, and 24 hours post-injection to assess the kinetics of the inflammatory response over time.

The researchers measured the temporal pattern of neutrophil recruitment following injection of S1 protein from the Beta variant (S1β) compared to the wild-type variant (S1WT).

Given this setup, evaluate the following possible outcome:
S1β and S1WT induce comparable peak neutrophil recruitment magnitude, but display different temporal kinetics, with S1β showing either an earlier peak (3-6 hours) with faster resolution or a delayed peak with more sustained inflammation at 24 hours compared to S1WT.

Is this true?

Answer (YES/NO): NO